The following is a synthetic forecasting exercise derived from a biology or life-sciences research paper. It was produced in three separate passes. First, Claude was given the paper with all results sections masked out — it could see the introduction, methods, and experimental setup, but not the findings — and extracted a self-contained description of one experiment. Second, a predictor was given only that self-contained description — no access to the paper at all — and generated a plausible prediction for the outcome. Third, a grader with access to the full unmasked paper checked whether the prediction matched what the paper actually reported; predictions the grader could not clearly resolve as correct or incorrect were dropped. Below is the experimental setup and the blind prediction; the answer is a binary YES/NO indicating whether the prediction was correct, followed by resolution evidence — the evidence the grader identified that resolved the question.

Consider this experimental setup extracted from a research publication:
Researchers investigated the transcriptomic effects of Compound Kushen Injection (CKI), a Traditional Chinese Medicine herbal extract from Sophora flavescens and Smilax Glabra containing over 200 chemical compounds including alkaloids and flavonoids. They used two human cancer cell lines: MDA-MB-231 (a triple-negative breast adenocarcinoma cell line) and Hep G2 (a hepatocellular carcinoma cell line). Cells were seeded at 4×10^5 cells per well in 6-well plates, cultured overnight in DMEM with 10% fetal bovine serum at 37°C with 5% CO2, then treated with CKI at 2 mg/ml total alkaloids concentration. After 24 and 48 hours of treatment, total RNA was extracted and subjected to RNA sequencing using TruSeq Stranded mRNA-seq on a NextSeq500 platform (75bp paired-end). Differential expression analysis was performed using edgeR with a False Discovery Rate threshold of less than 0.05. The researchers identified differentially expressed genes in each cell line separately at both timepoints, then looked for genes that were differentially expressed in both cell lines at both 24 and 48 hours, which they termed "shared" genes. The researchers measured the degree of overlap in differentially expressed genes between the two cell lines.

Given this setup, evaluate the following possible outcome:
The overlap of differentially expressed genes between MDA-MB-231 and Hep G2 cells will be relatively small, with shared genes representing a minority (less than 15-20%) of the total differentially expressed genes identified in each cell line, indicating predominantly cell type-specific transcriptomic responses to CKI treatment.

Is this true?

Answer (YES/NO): NO